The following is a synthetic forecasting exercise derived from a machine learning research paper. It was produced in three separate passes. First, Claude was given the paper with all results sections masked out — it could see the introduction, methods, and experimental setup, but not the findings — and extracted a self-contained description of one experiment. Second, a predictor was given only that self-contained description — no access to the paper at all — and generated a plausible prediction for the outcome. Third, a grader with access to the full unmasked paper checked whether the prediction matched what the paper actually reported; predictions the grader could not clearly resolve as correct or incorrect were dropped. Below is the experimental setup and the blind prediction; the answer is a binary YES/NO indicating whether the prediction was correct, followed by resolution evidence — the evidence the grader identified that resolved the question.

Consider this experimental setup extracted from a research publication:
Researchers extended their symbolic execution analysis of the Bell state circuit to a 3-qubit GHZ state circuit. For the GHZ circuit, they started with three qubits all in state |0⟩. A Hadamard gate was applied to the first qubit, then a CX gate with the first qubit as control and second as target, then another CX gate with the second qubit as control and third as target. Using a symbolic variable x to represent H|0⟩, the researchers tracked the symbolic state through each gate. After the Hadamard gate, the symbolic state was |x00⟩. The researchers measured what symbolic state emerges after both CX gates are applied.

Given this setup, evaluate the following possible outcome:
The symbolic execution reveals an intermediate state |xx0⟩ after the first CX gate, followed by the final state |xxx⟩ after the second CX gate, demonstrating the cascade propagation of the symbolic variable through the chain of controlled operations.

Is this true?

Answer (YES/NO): YES